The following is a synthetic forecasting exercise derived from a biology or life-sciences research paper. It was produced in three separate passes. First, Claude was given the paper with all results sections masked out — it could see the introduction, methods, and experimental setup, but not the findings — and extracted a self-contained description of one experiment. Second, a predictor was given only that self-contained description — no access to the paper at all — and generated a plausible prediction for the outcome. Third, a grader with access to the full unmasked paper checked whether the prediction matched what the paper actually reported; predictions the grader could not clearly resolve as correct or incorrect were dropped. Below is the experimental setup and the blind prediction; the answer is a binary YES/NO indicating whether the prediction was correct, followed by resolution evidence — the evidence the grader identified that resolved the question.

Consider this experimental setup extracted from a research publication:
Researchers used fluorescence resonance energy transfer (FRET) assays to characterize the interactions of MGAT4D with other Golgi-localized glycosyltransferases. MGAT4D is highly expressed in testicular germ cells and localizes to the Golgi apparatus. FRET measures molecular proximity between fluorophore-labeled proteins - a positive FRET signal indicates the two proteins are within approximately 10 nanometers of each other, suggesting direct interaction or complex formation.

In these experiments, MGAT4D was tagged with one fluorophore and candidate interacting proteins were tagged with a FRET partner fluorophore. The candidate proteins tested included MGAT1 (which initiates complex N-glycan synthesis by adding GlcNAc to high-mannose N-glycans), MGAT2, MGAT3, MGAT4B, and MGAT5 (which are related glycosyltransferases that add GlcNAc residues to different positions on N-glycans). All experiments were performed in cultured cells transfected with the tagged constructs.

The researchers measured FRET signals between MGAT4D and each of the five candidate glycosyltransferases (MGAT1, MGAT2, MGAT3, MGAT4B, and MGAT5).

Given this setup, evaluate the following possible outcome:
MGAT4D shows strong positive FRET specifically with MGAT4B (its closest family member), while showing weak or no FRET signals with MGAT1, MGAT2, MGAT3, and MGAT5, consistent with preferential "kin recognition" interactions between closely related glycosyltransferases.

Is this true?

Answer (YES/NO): NO